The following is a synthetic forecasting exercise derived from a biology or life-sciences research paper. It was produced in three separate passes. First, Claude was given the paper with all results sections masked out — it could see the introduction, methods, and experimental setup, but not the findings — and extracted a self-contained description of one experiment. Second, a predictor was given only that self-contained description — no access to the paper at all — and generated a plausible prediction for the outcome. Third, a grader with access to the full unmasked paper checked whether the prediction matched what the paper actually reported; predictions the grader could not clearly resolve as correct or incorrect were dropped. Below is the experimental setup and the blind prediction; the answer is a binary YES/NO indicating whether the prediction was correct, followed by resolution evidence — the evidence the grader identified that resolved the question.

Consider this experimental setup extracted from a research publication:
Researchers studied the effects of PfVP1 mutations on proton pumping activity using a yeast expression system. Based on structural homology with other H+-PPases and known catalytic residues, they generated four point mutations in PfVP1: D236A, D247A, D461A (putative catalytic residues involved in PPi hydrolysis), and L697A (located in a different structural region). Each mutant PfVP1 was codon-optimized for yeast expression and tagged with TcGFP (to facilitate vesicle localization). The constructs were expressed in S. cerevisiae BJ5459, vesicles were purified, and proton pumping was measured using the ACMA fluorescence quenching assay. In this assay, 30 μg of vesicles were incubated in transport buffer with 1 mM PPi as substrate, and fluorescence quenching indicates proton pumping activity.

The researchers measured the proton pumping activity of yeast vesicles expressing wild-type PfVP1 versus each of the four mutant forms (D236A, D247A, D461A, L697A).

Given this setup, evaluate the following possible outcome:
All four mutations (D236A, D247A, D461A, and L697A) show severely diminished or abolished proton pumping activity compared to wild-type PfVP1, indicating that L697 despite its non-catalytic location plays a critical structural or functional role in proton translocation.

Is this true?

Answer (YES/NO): NO